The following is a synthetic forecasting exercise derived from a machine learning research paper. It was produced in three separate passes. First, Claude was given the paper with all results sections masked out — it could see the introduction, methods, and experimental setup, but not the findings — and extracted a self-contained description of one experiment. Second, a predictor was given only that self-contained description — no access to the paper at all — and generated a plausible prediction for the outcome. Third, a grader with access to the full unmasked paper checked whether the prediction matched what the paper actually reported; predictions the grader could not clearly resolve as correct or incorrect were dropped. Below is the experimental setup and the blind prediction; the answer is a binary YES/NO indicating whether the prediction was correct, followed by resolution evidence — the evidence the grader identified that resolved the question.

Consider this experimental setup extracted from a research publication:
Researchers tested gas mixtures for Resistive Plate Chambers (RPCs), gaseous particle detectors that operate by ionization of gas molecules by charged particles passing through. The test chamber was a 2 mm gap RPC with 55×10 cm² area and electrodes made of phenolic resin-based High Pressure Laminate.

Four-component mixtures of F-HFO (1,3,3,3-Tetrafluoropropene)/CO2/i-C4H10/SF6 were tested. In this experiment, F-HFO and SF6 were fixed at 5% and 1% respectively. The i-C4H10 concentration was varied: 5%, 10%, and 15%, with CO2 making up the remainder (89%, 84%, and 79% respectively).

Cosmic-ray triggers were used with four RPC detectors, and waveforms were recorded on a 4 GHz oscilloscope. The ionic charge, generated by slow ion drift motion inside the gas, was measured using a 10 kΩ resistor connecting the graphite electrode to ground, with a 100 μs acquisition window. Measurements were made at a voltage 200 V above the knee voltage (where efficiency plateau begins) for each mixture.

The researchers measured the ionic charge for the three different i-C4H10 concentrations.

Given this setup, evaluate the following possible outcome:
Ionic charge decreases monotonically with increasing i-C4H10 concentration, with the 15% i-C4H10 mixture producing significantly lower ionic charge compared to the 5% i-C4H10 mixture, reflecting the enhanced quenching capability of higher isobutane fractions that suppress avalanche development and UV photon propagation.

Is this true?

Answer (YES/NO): YES